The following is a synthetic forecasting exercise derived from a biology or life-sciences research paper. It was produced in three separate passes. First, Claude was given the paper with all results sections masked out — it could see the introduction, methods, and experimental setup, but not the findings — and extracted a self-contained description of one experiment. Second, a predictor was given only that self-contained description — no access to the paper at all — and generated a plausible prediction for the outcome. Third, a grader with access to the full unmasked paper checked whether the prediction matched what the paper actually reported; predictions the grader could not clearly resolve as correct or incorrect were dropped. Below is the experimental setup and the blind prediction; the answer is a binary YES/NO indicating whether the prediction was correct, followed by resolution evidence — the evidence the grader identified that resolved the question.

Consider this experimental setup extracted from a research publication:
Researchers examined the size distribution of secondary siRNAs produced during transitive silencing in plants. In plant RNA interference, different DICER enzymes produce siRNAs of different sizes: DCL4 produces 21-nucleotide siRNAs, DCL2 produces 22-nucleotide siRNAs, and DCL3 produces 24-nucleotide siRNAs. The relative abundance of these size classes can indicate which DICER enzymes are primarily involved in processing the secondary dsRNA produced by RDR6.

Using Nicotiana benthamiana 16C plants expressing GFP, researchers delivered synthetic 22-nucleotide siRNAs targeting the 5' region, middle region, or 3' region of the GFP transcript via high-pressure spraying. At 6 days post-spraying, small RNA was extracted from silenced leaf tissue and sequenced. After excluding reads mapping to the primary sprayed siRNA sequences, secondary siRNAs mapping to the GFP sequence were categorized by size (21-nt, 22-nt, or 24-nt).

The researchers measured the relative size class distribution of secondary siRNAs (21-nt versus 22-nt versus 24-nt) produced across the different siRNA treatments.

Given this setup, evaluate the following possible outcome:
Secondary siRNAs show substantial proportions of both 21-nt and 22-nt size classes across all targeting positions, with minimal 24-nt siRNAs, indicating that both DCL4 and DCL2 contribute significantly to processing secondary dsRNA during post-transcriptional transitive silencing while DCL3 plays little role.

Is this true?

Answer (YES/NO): NO